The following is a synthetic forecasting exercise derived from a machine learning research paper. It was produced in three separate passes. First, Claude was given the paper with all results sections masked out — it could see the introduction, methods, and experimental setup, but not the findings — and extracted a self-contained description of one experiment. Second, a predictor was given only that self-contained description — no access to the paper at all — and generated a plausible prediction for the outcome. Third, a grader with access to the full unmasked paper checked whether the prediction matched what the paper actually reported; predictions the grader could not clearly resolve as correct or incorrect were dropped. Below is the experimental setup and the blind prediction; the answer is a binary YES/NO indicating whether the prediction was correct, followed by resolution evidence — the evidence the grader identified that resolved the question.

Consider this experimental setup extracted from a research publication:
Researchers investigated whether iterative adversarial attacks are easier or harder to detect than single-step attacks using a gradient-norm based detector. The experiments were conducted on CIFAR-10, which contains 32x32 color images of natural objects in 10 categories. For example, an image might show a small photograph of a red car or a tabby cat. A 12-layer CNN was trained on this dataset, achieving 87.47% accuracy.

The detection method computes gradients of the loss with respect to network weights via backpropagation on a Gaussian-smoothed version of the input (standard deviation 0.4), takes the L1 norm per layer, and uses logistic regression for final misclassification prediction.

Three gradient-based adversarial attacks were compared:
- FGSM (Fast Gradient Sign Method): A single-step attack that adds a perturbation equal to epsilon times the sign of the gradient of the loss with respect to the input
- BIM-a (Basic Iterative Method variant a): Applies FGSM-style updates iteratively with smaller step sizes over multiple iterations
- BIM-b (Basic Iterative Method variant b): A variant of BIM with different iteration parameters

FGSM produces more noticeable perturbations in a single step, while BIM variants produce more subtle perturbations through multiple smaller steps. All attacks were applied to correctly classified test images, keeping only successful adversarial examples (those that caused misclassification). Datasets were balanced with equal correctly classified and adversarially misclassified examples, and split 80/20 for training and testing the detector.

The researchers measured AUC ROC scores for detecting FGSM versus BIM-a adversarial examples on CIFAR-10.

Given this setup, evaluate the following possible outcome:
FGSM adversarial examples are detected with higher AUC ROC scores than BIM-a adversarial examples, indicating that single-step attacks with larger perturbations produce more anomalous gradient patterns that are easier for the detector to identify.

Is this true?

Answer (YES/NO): YES